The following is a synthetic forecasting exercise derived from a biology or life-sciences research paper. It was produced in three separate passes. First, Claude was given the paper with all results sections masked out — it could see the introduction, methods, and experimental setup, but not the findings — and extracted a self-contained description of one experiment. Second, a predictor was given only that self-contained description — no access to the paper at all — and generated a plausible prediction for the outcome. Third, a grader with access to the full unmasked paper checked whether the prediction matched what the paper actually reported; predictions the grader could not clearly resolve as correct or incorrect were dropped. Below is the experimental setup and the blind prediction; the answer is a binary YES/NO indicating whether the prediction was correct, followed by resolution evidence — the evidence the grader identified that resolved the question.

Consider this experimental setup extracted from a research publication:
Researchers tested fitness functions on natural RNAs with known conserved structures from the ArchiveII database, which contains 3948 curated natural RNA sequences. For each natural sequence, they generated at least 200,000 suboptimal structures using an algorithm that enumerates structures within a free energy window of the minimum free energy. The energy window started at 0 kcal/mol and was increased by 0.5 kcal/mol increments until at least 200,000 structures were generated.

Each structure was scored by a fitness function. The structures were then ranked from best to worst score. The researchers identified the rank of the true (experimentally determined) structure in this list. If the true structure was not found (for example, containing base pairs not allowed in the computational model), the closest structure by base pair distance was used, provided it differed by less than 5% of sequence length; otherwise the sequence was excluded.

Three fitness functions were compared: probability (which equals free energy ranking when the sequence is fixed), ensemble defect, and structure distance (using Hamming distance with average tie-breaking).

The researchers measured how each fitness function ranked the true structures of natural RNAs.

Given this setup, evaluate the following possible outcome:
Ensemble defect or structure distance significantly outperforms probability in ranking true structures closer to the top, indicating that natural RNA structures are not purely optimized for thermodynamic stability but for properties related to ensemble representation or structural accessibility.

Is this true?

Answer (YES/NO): NO